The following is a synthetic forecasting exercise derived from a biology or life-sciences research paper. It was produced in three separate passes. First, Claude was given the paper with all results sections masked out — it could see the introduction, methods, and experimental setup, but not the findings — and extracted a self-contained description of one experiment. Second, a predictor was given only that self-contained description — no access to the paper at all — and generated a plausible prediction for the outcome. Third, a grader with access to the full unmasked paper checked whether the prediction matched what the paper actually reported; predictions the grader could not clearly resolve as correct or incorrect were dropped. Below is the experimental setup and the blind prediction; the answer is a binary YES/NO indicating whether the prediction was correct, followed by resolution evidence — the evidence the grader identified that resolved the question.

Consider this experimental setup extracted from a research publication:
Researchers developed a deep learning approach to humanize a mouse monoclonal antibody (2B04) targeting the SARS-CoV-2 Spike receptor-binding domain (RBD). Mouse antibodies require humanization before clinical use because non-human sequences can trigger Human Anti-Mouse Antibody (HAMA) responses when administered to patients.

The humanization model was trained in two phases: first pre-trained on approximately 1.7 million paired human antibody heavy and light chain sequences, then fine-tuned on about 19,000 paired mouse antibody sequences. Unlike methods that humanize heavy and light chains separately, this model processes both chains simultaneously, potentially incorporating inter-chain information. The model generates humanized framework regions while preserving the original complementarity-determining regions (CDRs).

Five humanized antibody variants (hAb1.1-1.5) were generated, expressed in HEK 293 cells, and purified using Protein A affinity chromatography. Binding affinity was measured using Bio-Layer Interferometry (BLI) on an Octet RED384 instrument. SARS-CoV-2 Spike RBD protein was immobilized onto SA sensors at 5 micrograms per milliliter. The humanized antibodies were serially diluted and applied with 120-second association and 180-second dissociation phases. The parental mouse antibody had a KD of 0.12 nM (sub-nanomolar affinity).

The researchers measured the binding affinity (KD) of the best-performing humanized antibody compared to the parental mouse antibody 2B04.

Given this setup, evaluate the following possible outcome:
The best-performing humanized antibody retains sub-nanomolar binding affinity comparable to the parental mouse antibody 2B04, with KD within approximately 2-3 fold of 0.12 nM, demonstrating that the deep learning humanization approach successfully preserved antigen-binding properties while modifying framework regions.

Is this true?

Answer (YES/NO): YES